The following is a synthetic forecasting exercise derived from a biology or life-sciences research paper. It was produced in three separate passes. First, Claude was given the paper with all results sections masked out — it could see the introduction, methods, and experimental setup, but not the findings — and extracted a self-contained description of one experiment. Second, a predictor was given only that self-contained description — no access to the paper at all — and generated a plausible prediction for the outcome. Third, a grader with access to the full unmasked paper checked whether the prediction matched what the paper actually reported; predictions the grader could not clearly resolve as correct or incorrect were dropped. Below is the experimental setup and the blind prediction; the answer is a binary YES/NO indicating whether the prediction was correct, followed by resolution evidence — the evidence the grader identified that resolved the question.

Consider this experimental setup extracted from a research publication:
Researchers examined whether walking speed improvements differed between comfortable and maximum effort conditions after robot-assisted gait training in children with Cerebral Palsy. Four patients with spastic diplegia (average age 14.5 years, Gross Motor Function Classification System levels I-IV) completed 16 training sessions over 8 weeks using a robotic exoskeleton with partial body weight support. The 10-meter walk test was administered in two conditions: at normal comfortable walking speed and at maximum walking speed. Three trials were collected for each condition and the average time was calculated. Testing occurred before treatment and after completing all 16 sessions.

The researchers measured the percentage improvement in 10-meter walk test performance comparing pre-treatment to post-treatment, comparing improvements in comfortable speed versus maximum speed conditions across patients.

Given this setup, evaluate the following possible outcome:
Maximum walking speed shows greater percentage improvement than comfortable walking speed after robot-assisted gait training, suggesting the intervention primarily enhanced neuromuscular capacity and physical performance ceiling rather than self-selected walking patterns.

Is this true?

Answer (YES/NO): NO